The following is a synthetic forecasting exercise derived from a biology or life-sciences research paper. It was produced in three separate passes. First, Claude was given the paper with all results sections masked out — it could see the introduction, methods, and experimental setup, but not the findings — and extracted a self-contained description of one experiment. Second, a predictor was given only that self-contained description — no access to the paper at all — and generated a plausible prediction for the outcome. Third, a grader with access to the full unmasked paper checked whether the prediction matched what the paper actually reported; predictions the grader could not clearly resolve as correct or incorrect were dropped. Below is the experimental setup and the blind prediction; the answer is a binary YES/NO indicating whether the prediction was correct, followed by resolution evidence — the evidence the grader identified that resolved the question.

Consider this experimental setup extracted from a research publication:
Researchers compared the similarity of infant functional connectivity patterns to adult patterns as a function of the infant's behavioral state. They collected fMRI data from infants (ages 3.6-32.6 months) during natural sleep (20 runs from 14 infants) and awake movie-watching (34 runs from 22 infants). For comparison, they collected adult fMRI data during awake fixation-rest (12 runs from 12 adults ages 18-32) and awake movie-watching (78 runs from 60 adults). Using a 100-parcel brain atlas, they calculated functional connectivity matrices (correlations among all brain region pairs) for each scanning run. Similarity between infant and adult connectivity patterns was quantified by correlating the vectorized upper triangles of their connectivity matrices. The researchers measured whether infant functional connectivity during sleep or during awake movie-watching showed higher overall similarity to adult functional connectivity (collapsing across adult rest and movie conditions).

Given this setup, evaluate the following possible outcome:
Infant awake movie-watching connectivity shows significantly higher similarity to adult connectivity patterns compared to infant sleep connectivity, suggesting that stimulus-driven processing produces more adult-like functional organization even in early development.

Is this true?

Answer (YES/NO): NO